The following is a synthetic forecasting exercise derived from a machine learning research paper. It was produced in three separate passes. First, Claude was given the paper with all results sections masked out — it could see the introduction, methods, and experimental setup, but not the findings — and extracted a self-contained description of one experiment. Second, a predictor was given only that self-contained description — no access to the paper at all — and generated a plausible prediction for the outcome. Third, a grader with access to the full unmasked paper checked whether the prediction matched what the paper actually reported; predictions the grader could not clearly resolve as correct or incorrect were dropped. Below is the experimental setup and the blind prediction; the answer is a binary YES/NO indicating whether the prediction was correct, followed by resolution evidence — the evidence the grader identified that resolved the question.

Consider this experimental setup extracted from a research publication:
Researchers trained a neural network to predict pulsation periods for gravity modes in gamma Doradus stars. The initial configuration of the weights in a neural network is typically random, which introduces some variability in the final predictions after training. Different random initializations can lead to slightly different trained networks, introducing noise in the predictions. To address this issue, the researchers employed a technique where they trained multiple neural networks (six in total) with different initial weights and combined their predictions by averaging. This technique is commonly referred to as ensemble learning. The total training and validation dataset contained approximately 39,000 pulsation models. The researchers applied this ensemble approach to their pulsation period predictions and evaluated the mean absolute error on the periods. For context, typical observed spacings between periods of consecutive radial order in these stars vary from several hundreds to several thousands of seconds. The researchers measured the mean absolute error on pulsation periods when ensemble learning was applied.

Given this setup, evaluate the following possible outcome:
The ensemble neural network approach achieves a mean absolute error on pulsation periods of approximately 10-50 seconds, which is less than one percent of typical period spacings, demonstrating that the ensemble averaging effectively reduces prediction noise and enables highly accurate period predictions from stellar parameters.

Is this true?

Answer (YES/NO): NO